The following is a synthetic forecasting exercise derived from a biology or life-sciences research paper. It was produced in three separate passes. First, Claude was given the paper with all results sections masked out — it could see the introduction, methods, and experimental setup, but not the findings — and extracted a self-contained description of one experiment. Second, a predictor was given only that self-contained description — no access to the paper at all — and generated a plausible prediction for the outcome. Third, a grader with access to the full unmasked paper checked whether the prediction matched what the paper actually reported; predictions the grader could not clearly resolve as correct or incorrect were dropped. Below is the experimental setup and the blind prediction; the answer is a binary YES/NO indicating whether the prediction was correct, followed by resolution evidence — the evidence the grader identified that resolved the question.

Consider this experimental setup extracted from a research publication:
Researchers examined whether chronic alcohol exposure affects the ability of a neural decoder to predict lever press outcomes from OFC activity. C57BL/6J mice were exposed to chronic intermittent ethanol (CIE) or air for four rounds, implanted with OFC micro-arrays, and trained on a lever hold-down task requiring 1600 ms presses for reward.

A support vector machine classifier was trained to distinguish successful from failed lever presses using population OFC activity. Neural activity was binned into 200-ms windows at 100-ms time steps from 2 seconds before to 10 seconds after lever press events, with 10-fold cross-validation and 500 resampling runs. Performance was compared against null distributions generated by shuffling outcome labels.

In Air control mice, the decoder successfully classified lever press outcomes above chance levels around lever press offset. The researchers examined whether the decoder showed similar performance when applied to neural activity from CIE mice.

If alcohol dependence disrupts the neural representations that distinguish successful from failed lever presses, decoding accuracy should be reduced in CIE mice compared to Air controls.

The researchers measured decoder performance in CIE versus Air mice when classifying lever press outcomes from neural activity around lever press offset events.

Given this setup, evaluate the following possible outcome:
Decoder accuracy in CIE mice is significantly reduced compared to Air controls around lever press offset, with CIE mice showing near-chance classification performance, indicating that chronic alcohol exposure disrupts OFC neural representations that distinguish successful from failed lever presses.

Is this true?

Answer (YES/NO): NO